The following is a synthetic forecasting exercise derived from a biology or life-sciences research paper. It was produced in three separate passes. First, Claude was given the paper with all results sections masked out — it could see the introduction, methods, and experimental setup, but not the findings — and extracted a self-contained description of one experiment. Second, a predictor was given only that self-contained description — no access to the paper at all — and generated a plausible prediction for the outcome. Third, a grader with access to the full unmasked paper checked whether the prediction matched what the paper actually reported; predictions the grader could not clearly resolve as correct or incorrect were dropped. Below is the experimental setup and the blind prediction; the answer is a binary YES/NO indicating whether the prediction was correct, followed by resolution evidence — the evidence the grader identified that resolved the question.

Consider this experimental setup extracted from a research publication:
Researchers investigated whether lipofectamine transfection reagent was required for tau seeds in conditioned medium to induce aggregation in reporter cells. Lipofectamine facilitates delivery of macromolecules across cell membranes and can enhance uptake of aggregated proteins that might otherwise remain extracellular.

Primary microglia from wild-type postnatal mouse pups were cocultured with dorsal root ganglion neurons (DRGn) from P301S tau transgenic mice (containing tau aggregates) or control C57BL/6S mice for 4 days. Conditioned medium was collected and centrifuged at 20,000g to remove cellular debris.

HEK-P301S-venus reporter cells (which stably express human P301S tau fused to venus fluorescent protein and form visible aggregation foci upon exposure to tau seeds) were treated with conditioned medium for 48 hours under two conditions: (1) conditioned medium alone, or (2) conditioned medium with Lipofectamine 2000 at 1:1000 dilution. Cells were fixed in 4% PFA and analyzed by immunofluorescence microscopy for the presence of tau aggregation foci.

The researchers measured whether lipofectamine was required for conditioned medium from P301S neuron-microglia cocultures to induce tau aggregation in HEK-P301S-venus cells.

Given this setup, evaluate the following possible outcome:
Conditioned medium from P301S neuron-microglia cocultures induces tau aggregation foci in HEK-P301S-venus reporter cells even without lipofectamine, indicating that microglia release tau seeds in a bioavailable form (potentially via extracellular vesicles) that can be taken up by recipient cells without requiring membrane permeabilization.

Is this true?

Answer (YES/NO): YES